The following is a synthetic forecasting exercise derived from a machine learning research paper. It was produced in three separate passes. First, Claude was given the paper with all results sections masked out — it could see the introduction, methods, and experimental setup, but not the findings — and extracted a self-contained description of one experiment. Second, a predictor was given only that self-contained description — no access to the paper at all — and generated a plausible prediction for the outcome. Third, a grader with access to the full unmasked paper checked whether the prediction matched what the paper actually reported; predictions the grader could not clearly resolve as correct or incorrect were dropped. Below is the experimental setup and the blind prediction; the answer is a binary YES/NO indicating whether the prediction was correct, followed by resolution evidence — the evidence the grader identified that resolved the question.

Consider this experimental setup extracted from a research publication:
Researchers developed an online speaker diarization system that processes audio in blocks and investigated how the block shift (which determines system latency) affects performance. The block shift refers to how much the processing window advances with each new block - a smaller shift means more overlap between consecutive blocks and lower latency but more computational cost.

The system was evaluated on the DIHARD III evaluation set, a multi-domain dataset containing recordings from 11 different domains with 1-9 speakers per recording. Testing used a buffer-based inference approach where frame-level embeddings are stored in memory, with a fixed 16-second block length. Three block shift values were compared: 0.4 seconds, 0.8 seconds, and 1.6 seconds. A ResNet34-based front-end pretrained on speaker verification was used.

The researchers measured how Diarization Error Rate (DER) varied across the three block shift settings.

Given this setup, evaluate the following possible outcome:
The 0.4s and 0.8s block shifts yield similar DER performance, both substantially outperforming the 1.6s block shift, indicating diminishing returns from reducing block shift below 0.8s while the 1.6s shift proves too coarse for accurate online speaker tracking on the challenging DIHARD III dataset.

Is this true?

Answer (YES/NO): NO